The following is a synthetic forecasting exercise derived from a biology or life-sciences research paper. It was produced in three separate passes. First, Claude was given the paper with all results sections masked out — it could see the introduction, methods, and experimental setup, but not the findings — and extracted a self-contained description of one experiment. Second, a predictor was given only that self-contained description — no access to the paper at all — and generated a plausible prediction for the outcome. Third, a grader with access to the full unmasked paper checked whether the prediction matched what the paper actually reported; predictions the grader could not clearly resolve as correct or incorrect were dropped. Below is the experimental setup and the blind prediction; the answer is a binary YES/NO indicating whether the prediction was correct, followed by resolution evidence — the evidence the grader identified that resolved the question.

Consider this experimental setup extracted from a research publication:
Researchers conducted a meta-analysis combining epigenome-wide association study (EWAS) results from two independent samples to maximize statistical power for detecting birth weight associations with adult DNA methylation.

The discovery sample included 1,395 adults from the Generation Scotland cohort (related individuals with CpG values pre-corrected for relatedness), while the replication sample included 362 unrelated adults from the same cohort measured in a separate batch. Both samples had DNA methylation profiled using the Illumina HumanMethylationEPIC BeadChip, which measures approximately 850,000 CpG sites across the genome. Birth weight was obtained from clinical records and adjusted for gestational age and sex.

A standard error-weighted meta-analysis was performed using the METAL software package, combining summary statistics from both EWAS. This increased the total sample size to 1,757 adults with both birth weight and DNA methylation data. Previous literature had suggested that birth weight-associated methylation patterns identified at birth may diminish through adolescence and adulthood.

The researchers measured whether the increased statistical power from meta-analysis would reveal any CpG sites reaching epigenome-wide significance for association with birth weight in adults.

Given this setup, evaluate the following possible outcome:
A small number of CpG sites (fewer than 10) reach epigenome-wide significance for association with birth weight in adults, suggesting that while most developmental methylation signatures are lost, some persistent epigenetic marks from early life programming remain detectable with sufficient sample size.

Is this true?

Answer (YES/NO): YES